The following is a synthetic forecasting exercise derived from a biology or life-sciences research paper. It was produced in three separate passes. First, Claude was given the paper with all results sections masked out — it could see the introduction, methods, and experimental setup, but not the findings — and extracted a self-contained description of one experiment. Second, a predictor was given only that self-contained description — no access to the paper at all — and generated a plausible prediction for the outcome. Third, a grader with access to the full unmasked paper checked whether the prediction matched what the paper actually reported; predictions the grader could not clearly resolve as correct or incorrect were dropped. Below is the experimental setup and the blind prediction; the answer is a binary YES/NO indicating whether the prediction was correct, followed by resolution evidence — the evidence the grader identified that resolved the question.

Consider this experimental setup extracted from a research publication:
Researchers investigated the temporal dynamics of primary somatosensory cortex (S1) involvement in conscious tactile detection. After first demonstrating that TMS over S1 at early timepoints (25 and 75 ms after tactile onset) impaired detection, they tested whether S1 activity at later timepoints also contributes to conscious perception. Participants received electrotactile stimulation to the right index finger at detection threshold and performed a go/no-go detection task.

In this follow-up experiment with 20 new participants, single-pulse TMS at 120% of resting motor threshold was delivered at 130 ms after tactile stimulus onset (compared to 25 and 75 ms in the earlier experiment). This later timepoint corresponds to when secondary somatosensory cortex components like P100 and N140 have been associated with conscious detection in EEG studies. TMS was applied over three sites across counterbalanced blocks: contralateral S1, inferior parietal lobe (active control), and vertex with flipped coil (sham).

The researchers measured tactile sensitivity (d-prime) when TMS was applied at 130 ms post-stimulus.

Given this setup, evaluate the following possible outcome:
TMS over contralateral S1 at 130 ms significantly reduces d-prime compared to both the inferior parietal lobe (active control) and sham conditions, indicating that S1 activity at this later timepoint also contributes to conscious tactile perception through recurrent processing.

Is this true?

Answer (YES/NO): NO